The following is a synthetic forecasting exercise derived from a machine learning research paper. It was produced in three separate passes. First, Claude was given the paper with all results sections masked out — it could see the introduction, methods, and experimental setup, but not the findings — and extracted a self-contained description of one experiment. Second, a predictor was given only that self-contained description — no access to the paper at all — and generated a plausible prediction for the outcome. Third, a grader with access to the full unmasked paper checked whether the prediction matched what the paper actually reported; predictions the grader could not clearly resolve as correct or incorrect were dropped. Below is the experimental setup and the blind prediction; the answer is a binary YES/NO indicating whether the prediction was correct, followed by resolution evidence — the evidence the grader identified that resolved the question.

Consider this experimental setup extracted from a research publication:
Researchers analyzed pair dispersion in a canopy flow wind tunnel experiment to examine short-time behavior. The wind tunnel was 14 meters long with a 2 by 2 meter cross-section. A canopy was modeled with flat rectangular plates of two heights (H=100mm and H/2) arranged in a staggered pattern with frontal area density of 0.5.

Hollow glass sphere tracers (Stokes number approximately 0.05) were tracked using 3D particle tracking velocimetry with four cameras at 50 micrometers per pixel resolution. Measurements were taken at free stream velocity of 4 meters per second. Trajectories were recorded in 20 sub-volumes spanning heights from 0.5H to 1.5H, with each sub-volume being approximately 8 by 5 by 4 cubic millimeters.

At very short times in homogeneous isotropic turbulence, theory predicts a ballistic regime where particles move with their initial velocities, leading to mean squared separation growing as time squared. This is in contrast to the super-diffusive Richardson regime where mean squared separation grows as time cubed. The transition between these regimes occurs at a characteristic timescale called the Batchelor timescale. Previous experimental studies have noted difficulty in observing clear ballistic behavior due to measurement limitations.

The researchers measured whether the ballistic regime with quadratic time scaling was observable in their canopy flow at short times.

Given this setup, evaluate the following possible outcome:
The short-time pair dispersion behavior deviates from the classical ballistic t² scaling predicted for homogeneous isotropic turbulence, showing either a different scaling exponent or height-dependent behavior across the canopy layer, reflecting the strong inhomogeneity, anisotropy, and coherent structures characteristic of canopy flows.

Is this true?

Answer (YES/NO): NO